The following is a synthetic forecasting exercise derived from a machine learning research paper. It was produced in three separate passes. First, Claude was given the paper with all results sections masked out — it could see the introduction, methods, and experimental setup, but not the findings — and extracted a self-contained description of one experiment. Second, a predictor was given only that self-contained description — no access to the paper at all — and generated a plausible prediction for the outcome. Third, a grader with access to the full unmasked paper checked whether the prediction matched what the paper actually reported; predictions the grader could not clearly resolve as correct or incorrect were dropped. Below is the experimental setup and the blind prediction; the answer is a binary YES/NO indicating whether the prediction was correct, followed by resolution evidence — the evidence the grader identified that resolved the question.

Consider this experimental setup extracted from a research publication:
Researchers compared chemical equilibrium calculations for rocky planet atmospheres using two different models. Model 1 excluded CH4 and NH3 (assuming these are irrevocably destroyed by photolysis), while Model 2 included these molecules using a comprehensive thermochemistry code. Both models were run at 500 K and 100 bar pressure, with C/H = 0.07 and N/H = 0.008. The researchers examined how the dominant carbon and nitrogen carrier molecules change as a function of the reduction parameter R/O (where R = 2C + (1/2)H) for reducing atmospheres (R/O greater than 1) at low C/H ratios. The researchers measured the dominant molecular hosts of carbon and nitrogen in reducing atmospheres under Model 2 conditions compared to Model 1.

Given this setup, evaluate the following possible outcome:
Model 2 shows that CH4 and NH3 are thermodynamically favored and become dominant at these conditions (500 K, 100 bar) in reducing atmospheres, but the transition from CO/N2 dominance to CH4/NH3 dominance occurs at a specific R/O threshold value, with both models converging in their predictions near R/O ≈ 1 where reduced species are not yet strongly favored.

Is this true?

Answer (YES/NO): NO